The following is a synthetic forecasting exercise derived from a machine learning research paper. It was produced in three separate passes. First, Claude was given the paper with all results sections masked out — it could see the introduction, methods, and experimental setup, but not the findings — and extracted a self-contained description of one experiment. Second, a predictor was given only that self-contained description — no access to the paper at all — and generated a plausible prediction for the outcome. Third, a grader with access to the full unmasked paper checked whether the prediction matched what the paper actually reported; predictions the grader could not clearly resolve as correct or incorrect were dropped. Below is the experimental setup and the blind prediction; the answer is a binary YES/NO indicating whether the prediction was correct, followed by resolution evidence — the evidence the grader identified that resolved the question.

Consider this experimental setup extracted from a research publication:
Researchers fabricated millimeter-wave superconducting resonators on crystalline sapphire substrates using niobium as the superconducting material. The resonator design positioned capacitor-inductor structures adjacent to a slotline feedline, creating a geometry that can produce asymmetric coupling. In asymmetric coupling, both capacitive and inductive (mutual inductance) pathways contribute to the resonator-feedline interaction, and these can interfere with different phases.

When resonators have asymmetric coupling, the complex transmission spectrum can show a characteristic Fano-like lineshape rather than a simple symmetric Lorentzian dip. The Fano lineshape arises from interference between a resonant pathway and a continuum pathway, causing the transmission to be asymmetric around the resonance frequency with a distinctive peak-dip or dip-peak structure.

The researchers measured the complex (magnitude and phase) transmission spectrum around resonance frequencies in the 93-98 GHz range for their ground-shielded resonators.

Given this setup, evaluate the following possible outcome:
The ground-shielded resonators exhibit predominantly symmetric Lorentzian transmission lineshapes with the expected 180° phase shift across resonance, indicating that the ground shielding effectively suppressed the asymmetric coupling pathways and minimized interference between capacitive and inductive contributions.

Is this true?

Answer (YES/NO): NO